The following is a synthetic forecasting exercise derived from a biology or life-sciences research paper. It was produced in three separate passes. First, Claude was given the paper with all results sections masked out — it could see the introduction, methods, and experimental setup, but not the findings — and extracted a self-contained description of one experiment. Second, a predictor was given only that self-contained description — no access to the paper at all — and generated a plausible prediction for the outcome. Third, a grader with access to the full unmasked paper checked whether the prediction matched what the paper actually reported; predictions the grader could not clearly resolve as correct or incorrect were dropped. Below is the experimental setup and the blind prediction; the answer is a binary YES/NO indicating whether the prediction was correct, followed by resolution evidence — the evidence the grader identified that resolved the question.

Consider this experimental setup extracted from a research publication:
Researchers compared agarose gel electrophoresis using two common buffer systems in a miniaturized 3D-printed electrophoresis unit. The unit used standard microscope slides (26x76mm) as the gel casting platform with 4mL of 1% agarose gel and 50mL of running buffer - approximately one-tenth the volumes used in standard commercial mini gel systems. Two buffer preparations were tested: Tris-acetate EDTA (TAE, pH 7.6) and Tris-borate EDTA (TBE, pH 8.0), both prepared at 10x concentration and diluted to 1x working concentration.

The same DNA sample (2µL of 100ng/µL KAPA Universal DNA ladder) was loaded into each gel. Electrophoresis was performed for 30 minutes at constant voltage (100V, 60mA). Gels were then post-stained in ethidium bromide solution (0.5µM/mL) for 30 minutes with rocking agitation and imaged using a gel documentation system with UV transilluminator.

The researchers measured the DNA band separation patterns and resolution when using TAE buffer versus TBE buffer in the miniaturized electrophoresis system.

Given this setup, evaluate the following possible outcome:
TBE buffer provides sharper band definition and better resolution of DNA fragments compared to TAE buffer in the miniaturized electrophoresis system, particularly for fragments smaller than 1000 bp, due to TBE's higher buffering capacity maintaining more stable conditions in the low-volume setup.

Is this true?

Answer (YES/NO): NO